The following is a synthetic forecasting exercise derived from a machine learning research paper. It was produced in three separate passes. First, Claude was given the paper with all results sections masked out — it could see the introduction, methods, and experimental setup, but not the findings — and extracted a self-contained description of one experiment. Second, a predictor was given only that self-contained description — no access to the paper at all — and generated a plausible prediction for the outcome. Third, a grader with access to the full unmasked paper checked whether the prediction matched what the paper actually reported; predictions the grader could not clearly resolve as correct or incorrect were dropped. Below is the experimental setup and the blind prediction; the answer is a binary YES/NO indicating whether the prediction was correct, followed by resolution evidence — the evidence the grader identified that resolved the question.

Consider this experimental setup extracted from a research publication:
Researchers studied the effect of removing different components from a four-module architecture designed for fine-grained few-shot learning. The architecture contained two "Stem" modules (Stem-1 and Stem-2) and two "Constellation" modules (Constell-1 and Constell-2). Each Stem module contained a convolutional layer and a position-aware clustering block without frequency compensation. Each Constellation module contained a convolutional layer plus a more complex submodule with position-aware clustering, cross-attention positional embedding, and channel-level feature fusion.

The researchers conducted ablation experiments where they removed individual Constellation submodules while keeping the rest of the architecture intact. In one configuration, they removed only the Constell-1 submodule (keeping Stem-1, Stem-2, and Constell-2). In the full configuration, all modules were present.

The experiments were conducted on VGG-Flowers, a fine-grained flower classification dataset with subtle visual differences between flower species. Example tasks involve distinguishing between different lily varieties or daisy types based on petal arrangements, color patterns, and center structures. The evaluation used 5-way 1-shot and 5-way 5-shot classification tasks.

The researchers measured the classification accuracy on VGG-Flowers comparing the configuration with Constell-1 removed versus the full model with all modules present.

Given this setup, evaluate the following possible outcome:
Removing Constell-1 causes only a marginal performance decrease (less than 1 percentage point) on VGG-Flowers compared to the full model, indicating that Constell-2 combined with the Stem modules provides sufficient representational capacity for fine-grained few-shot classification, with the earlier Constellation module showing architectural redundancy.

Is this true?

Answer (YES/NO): NO